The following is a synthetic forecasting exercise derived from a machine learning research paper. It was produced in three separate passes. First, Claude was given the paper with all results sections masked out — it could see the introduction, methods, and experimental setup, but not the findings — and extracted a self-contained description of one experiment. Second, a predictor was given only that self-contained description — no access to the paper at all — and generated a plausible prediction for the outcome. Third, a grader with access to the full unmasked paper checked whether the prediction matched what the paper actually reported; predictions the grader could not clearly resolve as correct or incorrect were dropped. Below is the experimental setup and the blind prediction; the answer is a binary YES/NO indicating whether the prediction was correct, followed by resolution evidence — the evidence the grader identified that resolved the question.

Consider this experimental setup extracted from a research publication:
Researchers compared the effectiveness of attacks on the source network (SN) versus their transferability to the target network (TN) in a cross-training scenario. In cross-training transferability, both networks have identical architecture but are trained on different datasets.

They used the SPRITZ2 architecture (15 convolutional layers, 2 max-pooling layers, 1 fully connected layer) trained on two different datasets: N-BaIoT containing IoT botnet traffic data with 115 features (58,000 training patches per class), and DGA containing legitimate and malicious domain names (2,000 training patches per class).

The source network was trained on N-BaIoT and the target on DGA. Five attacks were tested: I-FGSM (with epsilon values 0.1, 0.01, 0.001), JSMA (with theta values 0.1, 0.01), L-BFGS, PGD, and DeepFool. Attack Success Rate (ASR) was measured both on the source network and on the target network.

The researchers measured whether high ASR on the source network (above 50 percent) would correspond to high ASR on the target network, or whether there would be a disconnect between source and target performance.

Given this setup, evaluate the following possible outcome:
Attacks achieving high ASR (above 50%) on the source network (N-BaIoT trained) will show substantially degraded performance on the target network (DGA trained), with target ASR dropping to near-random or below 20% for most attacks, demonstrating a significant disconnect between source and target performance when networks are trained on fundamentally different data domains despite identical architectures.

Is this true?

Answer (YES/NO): YES